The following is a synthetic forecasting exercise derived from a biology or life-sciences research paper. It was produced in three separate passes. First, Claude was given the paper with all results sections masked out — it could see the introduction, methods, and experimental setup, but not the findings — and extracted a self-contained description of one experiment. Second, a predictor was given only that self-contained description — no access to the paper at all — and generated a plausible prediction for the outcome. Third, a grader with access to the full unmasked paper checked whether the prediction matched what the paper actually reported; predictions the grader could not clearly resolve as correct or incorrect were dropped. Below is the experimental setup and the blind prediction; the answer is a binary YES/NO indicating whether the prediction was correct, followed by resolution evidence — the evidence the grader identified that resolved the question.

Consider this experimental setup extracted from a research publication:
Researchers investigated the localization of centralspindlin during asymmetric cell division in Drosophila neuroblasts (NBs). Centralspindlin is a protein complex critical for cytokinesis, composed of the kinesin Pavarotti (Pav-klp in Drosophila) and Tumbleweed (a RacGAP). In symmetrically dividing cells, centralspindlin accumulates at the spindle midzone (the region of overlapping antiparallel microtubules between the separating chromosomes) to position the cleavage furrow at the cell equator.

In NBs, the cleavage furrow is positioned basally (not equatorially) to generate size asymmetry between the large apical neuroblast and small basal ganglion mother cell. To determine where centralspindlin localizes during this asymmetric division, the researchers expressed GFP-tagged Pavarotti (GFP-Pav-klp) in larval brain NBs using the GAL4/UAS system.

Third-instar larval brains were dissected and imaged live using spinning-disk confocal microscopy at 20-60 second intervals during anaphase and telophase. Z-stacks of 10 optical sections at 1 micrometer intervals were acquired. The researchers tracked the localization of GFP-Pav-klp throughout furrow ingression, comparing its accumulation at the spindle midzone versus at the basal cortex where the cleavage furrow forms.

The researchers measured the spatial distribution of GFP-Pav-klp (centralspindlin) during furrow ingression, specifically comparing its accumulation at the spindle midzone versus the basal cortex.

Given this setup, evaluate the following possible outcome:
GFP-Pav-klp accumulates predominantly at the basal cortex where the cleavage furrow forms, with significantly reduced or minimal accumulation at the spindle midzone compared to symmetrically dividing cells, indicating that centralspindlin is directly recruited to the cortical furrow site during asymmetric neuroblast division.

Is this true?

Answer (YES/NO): YES